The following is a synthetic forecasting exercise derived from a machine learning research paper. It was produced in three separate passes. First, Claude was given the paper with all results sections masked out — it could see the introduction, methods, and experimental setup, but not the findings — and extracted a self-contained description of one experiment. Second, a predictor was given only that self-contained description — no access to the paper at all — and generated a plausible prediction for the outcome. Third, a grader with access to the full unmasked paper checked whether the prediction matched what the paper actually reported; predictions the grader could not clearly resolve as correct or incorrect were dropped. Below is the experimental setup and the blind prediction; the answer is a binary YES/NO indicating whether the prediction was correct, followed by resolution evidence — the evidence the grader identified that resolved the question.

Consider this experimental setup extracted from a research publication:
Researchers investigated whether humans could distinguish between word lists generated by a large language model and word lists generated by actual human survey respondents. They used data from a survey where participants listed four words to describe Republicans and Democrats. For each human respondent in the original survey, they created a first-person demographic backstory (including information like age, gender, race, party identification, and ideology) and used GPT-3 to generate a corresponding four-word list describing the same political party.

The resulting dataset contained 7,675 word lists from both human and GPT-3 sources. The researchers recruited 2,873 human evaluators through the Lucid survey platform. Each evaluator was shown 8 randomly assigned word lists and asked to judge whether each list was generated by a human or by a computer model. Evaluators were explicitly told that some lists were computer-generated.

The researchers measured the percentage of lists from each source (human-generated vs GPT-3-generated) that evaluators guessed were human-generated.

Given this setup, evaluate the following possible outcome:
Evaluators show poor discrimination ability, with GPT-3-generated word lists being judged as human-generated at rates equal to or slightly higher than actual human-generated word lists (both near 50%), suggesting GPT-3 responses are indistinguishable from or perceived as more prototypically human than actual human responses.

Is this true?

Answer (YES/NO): NO